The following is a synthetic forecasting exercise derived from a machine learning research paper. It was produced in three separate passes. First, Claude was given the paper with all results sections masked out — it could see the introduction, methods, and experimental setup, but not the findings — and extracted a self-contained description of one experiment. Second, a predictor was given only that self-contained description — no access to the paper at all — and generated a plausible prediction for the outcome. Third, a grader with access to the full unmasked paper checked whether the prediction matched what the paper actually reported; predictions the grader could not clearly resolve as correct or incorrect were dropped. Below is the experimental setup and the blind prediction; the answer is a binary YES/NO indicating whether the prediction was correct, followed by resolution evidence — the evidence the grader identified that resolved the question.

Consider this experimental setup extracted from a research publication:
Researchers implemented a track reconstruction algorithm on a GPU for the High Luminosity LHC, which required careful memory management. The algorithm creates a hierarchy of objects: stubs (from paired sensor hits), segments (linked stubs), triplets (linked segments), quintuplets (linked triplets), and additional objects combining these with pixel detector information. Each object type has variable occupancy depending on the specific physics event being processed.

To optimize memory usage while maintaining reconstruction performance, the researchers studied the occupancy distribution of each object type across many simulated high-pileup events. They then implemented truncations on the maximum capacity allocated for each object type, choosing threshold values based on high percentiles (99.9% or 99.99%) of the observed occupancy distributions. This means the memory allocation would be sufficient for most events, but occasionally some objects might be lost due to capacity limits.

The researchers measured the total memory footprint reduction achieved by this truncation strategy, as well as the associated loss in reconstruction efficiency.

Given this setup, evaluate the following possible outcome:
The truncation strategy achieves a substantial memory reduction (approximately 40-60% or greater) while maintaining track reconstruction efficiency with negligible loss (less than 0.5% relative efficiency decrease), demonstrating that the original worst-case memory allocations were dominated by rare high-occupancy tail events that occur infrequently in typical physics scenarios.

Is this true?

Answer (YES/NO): NO